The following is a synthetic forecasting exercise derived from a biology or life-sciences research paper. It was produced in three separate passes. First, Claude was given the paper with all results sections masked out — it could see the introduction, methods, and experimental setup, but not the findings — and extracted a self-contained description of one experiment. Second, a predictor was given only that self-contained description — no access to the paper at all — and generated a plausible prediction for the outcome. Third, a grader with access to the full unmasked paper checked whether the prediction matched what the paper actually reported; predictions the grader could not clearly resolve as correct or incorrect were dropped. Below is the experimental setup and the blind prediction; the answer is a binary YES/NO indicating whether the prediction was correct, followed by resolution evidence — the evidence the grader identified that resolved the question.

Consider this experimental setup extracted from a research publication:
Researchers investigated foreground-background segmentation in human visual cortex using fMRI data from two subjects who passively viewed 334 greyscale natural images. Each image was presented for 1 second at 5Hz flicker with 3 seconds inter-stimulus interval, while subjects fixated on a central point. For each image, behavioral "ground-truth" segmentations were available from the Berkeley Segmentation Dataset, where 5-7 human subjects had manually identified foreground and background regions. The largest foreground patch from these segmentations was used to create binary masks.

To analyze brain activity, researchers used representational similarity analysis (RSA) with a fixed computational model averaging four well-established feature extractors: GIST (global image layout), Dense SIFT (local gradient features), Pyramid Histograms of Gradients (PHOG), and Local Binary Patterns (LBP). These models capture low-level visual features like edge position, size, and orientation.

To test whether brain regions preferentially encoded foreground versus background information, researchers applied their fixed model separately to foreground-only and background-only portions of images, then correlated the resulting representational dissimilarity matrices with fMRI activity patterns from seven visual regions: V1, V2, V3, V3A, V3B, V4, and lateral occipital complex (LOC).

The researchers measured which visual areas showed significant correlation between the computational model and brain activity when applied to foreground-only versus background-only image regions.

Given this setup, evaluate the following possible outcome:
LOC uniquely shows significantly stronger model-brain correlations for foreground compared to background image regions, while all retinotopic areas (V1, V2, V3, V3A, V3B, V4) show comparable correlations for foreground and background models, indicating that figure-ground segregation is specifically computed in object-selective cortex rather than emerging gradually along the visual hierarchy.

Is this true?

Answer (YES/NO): NO